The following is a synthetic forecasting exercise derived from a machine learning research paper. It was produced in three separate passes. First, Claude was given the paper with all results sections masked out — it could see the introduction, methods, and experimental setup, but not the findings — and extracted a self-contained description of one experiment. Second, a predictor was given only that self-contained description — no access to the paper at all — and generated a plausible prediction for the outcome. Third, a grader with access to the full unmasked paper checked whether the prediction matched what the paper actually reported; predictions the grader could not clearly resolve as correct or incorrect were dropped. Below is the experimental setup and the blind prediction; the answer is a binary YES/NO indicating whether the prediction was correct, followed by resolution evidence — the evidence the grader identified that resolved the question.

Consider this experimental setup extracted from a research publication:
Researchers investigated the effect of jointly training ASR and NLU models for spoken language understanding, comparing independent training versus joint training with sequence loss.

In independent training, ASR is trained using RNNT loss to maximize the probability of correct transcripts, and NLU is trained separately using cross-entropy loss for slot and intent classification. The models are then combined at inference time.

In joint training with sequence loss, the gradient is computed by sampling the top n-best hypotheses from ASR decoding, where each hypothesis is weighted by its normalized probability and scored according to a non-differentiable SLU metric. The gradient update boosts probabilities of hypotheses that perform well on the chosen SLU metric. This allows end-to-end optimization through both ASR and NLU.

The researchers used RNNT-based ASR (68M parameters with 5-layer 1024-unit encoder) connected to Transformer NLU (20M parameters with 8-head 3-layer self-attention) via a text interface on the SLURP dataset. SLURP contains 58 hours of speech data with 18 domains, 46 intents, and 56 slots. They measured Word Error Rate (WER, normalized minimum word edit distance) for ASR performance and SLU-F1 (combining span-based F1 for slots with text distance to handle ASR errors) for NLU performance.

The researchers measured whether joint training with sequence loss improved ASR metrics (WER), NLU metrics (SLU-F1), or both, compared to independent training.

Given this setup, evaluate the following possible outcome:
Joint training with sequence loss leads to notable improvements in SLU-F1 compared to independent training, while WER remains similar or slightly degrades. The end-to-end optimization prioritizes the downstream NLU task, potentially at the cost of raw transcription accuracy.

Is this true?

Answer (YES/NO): NO